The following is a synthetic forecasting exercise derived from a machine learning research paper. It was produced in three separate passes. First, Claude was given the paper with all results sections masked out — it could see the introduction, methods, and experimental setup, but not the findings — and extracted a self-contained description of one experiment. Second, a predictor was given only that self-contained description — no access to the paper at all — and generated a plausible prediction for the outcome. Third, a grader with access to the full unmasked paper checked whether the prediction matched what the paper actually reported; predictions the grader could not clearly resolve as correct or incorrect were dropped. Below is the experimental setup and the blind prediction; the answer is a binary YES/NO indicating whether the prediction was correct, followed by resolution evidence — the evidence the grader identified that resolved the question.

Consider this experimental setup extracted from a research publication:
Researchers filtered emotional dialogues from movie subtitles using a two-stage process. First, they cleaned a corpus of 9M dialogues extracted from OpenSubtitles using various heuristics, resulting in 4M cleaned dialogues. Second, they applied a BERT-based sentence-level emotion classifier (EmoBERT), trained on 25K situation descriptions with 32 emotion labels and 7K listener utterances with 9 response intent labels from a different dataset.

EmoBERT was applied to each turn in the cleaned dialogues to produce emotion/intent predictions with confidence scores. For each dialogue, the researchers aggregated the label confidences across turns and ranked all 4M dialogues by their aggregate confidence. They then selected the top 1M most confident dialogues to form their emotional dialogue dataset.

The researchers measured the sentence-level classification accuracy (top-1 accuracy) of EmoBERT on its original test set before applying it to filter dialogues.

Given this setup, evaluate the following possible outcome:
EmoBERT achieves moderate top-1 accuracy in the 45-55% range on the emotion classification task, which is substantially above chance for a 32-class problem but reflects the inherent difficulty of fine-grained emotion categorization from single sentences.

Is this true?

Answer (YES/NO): NO